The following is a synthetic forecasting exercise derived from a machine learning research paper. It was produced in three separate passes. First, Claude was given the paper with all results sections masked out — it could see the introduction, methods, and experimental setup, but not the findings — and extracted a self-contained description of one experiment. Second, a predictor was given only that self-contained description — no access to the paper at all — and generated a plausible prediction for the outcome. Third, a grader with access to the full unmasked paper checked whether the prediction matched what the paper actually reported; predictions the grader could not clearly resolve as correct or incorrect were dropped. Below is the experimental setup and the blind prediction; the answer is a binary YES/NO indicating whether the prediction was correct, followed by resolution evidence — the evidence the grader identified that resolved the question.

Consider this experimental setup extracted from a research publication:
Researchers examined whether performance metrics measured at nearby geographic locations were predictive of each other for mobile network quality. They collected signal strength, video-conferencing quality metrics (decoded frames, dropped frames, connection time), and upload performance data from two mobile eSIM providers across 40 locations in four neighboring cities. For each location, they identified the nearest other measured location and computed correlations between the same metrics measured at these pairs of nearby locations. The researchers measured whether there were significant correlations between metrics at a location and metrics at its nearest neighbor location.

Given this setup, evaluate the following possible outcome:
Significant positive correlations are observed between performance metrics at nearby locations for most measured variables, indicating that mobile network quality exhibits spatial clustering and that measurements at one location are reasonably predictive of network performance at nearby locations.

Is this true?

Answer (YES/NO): YES